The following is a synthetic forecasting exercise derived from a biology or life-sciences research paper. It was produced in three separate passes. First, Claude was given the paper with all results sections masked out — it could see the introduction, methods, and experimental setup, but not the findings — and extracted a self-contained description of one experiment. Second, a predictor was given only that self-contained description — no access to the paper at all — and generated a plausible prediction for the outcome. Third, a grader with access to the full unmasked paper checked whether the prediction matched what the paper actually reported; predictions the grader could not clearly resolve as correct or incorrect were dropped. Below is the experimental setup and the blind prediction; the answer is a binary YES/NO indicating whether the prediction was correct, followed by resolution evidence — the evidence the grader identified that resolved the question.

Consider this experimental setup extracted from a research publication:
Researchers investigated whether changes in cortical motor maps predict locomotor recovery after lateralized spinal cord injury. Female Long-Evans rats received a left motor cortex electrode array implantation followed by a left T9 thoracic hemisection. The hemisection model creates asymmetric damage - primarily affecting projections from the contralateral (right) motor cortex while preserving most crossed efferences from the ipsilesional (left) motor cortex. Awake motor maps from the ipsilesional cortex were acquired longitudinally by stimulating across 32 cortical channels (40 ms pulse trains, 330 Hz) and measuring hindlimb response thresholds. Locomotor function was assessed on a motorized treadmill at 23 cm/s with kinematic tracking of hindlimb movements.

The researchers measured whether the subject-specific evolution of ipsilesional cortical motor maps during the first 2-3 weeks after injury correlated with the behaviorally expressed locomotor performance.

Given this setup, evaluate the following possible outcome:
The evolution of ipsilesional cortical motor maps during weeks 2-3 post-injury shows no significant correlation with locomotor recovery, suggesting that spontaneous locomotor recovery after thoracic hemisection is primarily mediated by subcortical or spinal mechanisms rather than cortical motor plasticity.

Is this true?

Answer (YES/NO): YES